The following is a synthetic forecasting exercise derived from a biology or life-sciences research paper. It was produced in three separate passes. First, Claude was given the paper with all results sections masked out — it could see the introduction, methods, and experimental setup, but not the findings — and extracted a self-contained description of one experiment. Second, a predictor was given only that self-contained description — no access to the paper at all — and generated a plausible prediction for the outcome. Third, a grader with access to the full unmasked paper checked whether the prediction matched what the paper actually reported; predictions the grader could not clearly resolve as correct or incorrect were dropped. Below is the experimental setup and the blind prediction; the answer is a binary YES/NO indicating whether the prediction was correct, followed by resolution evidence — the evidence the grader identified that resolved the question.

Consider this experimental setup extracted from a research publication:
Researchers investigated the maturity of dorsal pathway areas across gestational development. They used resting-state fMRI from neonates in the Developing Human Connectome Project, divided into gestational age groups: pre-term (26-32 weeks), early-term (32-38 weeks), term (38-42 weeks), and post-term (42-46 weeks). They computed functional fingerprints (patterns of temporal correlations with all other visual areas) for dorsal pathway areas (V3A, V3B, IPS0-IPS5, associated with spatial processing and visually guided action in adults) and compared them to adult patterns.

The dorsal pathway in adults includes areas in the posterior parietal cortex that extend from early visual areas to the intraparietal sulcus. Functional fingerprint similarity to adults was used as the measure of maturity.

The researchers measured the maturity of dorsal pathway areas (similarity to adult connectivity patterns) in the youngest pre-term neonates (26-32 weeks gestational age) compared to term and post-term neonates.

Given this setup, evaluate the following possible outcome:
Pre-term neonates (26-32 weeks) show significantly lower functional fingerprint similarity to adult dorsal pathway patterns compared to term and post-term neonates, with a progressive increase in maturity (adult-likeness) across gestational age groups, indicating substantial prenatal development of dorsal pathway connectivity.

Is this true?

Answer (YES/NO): YES